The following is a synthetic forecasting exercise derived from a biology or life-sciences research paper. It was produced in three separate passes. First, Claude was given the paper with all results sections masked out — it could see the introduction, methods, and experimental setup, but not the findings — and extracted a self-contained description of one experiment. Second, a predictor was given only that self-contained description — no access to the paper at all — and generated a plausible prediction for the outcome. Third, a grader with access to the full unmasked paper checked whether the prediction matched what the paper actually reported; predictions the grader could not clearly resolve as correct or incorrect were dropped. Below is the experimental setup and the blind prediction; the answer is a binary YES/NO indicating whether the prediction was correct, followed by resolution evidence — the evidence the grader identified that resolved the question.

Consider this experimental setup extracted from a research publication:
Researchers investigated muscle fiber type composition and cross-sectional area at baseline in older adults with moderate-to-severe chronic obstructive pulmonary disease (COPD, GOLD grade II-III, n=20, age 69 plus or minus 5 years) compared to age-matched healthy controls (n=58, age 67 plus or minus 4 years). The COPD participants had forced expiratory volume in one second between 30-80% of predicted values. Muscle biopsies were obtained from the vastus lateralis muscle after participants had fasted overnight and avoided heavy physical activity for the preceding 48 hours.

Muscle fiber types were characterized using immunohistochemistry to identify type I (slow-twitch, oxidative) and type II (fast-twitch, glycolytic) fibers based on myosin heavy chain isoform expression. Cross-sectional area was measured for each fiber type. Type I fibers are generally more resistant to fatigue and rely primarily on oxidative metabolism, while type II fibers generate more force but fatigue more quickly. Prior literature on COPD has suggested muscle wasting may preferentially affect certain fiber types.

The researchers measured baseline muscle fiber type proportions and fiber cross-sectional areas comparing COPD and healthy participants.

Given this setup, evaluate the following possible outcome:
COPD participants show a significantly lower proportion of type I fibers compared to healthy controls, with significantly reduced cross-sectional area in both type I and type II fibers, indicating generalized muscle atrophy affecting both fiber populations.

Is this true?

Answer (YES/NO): NO